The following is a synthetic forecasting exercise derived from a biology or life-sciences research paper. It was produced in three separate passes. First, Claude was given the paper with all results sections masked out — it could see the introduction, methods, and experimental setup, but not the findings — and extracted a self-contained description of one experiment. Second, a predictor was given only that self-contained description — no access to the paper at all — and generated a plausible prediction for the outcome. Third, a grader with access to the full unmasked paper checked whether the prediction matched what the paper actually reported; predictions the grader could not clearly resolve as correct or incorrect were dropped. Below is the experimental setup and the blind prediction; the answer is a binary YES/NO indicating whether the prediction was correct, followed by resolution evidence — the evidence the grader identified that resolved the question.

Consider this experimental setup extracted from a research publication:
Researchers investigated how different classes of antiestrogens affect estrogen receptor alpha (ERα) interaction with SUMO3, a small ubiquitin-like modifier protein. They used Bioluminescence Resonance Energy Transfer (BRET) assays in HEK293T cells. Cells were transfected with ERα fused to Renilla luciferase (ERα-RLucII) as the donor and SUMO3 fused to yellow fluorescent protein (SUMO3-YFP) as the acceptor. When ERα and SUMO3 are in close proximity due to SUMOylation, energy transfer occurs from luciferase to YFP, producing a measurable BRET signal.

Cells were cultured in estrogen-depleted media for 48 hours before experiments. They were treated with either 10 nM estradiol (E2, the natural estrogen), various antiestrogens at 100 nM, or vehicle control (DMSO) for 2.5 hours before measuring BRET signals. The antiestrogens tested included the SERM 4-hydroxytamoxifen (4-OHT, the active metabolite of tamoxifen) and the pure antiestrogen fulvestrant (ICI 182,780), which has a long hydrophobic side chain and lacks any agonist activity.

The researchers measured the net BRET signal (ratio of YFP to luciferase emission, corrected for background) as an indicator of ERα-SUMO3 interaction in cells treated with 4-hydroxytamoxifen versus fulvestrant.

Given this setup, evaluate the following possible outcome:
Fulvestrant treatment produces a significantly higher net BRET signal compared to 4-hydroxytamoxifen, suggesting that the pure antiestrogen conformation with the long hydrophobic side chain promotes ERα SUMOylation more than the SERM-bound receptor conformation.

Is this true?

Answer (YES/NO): YES